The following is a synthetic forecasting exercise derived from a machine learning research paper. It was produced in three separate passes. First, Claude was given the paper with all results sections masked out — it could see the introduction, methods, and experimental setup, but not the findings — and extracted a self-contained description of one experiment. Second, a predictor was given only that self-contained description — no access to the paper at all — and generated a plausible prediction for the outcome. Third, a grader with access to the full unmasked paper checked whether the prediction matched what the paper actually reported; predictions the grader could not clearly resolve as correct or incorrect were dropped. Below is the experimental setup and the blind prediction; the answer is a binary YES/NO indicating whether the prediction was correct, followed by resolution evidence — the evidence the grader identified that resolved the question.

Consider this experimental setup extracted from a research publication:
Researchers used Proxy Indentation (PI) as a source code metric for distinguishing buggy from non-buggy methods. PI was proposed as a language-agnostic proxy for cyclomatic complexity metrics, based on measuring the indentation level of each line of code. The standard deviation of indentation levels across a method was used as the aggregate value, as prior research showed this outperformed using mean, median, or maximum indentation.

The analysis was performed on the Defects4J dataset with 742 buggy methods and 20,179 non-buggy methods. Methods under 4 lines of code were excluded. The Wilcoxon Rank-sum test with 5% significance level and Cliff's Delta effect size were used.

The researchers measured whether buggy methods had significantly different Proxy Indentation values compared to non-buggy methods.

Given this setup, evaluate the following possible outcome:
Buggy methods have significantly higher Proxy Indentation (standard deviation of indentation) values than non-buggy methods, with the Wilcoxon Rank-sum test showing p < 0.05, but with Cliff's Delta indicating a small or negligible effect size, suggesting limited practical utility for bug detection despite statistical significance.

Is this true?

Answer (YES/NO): YES